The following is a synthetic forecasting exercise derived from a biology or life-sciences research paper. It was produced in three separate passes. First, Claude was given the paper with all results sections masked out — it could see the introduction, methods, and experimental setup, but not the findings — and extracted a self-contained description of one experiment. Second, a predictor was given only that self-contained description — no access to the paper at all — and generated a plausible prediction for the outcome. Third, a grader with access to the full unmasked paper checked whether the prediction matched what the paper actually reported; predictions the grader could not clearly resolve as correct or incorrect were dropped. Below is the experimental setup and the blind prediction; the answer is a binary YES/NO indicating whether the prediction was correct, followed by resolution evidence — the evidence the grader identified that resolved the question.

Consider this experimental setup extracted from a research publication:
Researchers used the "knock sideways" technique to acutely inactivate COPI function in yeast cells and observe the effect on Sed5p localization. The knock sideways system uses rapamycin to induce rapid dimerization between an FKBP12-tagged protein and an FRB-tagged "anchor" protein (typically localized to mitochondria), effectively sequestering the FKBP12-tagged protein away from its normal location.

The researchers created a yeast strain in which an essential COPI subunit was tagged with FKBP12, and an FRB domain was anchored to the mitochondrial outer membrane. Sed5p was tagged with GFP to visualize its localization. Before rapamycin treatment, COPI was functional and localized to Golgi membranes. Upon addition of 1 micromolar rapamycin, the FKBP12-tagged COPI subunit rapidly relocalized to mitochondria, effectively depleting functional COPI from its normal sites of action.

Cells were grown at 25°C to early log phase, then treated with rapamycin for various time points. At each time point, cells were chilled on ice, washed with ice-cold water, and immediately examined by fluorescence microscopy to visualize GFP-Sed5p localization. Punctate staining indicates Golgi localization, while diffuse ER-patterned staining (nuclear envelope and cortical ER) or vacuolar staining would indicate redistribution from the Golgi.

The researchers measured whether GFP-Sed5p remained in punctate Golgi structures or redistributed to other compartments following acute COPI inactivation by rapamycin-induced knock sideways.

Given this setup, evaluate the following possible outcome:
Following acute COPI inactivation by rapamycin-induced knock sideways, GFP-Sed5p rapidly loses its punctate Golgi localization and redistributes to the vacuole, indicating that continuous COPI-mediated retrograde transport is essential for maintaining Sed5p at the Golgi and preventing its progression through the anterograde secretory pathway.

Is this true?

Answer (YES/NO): NO